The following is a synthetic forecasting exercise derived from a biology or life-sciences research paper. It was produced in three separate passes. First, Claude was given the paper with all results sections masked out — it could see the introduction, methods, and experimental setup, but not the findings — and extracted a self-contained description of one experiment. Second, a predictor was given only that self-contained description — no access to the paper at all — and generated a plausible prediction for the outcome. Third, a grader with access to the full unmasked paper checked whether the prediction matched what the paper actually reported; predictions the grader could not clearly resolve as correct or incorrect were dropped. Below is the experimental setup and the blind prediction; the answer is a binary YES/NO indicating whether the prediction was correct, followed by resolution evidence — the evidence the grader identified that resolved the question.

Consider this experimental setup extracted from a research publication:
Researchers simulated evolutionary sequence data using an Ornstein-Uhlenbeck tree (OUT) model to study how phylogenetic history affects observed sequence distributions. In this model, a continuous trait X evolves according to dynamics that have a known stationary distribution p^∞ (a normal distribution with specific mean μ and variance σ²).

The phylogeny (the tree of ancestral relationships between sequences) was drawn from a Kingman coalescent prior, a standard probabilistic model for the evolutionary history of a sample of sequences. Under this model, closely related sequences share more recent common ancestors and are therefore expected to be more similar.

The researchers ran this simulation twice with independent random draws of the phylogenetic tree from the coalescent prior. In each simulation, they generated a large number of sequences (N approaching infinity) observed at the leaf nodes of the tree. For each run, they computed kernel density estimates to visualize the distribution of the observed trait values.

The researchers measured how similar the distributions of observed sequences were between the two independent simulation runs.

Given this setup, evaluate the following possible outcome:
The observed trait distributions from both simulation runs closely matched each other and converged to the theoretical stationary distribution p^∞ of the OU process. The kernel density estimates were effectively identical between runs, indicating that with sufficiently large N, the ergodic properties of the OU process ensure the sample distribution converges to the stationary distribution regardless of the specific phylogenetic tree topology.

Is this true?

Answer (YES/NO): NO